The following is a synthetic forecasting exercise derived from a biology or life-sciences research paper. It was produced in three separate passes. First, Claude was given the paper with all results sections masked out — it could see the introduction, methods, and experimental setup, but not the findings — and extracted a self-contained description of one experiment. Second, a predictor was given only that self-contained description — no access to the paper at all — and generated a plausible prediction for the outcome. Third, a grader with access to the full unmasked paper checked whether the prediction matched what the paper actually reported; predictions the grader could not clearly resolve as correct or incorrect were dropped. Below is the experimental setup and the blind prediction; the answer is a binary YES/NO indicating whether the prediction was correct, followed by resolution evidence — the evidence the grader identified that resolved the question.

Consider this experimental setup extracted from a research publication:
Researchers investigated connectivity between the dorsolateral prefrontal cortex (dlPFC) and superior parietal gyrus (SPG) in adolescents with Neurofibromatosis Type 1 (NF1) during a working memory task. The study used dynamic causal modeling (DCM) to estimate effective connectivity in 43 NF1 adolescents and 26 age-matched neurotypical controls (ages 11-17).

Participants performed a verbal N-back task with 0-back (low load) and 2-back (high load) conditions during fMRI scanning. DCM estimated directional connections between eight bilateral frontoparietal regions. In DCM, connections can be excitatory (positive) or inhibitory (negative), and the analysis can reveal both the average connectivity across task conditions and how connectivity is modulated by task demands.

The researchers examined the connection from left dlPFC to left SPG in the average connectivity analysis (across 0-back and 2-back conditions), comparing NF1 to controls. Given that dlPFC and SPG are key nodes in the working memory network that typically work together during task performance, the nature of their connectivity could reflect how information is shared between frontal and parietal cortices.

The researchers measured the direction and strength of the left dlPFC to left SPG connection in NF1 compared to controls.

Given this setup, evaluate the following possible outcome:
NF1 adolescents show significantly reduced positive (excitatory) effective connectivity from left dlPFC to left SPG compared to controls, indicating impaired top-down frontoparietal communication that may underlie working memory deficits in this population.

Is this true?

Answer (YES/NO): YES